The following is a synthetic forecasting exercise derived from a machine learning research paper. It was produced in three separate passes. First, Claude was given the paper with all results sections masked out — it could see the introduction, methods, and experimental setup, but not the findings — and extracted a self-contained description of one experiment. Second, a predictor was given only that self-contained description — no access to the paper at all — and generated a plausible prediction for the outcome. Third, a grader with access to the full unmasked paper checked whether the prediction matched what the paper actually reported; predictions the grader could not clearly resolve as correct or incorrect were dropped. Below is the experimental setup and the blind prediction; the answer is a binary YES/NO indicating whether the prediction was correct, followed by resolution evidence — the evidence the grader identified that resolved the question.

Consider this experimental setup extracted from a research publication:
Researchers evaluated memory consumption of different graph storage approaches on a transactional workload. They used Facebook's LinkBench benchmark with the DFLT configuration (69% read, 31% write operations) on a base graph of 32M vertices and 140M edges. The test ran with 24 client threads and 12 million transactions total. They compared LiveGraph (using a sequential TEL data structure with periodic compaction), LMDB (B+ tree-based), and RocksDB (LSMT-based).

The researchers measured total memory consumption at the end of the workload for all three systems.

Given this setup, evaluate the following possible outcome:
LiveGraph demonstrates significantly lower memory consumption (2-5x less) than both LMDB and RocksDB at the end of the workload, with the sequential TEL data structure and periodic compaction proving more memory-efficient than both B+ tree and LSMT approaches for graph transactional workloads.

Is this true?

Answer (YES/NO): NO